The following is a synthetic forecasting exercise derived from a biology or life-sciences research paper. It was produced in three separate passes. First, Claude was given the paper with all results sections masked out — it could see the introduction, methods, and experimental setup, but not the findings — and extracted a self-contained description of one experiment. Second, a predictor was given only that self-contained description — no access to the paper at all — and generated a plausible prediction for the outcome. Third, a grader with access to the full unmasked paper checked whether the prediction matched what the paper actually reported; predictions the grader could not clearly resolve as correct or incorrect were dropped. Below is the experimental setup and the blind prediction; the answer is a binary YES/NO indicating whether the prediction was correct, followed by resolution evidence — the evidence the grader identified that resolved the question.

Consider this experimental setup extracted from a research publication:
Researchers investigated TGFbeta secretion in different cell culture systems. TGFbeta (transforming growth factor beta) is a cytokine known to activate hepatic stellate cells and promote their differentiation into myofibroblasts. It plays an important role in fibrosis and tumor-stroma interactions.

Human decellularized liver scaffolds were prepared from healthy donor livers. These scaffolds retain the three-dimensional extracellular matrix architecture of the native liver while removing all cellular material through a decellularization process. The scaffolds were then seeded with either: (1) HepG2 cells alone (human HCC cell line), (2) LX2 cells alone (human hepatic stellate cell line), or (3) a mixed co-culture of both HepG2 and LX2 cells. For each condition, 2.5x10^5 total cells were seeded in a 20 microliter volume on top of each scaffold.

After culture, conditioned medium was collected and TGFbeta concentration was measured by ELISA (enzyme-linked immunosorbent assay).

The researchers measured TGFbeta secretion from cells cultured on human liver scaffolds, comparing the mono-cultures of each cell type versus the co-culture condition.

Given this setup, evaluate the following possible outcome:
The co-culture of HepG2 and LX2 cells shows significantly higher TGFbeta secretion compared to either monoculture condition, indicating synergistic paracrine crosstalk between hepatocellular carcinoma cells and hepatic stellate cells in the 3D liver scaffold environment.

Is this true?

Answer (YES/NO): NO